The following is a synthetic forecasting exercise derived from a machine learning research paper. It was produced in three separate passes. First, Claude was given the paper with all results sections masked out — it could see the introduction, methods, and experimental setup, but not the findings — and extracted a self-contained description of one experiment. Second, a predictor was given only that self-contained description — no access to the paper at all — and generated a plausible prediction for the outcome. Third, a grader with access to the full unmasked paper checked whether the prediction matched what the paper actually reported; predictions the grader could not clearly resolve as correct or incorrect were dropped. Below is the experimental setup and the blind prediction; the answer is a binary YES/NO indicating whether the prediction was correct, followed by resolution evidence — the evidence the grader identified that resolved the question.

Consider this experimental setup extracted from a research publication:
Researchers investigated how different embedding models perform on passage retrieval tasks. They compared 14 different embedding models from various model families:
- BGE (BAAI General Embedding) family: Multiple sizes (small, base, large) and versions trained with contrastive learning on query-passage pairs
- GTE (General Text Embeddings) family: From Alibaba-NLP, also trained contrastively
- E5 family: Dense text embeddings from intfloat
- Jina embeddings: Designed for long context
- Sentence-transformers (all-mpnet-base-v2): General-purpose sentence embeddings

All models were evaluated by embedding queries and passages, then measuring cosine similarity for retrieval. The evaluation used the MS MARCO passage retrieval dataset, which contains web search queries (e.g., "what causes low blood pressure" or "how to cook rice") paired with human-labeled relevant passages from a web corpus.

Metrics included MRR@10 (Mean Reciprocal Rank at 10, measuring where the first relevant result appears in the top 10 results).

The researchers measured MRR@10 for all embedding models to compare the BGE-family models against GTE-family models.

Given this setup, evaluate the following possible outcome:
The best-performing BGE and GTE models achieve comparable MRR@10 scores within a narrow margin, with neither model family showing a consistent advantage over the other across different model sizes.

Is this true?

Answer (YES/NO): NO